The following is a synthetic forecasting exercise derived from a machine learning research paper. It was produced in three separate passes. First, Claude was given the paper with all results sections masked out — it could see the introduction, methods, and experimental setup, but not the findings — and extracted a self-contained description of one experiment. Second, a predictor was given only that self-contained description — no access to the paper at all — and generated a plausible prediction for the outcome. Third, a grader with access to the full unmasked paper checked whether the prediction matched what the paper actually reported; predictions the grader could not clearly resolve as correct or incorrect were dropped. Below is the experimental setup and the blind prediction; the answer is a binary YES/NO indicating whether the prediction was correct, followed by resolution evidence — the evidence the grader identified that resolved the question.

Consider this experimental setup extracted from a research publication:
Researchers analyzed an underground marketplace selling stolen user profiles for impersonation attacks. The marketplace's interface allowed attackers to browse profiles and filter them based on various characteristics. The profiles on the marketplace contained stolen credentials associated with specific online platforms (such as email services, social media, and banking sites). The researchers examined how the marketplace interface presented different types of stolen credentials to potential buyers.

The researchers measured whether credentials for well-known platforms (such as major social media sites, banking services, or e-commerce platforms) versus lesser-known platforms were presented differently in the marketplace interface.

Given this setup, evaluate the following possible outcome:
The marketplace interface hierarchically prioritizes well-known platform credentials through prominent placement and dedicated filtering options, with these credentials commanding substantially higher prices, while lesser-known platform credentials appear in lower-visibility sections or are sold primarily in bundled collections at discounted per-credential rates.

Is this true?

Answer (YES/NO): NO